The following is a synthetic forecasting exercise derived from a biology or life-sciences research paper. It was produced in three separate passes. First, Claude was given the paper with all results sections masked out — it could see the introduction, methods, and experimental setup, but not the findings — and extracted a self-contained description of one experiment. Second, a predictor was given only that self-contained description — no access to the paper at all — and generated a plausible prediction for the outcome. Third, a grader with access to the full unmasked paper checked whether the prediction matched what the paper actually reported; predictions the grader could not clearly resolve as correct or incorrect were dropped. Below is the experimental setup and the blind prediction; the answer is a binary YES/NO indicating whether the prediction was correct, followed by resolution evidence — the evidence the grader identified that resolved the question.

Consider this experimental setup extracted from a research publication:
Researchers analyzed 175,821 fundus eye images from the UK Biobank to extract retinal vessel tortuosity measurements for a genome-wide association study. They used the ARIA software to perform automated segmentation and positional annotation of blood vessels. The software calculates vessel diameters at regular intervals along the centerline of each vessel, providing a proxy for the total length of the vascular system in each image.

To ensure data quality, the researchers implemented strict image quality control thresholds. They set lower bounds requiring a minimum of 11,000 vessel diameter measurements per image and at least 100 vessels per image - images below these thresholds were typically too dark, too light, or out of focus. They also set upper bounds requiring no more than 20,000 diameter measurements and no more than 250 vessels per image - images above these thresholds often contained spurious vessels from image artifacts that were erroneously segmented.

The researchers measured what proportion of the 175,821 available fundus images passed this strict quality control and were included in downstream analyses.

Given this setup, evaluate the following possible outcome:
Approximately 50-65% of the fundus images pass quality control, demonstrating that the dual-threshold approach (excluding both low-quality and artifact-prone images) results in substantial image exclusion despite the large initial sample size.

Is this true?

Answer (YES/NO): NO